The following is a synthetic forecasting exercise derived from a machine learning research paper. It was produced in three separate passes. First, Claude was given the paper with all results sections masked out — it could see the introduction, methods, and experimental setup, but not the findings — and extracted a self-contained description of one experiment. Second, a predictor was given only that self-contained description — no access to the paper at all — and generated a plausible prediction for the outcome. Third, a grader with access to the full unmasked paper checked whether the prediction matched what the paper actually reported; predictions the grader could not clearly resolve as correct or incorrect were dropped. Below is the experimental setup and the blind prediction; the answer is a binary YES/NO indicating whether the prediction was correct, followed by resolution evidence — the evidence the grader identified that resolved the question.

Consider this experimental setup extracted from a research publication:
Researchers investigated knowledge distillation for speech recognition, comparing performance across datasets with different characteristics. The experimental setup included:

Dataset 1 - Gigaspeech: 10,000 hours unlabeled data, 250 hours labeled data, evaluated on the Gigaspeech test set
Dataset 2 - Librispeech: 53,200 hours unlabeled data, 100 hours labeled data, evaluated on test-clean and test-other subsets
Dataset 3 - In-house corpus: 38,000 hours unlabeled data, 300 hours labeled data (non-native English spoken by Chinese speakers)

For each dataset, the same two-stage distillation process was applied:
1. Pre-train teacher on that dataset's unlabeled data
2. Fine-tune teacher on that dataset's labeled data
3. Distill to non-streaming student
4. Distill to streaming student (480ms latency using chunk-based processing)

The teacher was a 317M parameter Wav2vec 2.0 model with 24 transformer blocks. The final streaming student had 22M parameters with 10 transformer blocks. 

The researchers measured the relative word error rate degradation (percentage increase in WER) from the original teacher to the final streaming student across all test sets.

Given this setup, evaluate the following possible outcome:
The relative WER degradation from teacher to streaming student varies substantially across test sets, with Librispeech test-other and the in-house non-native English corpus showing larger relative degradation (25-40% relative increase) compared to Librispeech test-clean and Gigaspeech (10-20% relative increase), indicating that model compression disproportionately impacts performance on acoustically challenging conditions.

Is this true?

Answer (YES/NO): NO